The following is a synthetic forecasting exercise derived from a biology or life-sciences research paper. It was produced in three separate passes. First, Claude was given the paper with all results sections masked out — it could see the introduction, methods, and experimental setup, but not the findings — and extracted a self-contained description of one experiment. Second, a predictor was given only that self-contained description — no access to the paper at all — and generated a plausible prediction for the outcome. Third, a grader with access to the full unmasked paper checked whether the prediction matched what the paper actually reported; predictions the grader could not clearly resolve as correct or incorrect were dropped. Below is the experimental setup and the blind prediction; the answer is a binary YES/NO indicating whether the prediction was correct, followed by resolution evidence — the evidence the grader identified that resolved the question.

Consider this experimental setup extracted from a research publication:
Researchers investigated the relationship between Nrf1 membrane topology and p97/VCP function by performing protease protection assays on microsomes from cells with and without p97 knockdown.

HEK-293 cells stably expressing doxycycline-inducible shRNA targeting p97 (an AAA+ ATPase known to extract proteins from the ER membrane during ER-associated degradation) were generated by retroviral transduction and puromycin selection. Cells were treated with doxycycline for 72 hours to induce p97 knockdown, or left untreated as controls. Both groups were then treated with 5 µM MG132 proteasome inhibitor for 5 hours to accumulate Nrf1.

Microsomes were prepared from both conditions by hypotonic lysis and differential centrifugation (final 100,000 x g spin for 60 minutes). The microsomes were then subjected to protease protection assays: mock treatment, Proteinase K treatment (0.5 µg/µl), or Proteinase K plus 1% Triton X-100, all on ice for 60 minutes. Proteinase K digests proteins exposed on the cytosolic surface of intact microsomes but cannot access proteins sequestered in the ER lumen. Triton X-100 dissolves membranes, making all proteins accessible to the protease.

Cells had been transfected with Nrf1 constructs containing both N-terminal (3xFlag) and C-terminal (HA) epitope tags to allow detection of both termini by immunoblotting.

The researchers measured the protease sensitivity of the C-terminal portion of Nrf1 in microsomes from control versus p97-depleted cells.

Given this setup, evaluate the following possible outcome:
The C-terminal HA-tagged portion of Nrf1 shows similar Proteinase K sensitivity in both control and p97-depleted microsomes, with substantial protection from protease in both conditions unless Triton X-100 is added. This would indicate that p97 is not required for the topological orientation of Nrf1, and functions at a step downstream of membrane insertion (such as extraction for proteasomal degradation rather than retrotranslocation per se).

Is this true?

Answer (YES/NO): NO